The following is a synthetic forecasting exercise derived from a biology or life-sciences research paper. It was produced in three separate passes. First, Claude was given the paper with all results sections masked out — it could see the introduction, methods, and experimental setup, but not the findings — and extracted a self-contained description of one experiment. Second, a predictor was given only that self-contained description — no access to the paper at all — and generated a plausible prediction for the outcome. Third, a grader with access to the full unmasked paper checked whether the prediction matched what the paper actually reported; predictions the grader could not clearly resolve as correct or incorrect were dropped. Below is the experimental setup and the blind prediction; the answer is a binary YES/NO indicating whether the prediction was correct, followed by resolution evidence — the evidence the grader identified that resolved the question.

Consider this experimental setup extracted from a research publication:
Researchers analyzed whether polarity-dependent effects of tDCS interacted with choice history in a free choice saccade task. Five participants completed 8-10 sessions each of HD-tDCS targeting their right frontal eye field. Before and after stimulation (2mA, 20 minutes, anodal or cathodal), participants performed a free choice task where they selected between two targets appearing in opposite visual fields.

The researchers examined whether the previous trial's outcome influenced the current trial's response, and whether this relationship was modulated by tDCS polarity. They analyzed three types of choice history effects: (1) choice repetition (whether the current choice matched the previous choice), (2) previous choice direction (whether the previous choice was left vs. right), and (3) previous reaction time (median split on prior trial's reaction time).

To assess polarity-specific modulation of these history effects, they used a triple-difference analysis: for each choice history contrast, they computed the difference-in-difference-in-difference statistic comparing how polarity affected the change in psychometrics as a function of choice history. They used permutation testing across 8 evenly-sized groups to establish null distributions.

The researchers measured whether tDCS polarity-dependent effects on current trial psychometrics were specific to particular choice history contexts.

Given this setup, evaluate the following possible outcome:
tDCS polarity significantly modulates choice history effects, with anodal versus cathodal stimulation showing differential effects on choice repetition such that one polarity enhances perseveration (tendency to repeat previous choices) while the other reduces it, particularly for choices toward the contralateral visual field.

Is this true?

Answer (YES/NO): NO